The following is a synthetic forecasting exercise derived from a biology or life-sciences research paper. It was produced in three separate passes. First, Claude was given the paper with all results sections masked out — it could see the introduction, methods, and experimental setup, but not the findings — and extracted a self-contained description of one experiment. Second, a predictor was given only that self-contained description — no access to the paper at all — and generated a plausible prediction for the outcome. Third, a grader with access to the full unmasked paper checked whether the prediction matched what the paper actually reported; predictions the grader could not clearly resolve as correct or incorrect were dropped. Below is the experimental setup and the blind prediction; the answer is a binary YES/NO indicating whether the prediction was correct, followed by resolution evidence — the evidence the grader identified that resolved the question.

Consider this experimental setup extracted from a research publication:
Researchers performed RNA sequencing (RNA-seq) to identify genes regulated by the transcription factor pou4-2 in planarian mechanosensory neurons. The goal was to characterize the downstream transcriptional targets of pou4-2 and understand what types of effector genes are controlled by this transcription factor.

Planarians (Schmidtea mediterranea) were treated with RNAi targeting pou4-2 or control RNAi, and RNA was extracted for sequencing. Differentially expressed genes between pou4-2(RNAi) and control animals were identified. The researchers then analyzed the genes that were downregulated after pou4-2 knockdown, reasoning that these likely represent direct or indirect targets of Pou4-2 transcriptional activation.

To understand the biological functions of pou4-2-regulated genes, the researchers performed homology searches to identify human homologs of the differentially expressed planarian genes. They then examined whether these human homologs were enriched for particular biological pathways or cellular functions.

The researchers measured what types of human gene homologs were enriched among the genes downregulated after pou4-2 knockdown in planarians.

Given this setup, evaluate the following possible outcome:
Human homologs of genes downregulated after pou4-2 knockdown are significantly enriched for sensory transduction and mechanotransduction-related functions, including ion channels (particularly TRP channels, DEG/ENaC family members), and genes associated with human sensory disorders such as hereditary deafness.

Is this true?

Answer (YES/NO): YES